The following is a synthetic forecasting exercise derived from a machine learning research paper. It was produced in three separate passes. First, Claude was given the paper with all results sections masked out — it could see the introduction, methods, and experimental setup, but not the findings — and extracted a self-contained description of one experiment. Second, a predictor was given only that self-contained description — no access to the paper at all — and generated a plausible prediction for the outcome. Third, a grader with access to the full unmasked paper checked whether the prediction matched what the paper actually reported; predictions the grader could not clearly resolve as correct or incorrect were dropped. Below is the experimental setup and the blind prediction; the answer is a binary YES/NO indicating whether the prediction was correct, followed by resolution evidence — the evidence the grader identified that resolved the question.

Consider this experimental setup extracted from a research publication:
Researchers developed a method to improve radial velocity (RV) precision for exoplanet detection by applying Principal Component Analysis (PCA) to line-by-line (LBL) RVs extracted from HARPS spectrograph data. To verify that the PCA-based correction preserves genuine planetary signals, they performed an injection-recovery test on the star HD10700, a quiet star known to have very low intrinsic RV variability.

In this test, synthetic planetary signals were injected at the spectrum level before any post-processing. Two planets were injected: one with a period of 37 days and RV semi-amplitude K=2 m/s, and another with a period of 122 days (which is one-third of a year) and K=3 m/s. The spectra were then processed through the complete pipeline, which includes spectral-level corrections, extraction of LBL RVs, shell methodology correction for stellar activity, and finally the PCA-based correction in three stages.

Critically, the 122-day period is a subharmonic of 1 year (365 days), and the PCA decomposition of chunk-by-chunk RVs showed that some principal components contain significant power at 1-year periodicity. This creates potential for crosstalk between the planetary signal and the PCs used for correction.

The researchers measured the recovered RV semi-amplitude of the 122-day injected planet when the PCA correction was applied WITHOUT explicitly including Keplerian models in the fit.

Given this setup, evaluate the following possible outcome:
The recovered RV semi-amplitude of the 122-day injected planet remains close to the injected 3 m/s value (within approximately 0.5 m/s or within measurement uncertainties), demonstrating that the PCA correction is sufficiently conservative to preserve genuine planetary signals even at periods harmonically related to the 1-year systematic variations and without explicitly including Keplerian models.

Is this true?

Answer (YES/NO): NO